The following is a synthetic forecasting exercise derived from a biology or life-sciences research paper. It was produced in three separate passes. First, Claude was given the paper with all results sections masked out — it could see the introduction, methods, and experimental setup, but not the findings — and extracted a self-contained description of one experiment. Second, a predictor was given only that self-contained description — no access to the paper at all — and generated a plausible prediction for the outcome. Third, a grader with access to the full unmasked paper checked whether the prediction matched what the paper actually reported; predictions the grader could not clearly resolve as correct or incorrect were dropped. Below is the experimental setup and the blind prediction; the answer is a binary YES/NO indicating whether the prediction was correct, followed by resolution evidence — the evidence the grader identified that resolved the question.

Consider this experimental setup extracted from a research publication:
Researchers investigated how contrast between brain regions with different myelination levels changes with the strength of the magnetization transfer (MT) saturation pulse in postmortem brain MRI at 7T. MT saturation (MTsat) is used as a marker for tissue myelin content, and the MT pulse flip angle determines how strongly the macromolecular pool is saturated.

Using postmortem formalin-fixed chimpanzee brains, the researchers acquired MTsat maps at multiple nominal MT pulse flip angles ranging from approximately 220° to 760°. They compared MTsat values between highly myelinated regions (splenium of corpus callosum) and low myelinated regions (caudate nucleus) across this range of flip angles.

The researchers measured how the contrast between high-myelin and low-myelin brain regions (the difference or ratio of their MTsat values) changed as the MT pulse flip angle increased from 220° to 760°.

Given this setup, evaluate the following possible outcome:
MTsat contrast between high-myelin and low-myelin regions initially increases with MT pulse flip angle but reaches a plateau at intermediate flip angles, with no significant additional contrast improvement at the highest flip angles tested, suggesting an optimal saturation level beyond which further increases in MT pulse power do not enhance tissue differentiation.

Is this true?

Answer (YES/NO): NO